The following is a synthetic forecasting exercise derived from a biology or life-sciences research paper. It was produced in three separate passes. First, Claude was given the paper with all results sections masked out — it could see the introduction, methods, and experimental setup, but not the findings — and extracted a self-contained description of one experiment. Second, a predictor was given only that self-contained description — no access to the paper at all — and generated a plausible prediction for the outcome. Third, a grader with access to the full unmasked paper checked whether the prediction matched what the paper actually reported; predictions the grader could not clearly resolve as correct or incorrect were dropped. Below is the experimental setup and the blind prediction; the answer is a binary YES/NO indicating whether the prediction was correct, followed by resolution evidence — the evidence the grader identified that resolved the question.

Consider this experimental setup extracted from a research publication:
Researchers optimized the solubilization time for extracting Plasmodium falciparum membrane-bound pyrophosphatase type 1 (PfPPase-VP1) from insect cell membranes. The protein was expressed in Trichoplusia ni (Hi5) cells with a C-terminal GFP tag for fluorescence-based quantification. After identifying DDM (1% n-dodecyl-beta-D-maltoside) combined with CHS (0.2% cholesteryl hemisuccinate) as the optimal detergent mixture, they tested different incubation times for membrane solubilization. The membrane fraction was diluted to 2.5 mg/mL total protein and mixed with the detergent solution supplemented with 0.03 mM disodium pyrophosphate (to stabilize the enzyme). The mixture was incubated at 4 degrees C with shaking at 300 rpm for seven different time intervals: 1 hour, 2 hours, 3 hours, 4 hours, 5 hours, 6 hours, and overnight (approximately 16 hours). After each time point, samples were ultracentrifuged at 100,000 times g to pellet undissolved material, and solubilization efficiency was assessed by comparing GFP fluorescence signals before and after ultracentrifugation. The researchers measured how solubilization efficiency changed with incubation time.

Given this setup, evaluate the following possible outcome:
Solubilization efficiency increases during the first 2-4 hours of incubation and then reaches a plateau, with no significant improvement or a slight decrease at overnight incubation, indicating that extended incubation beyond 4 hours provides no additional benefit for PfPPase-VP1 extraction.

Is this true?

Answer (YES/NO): NO